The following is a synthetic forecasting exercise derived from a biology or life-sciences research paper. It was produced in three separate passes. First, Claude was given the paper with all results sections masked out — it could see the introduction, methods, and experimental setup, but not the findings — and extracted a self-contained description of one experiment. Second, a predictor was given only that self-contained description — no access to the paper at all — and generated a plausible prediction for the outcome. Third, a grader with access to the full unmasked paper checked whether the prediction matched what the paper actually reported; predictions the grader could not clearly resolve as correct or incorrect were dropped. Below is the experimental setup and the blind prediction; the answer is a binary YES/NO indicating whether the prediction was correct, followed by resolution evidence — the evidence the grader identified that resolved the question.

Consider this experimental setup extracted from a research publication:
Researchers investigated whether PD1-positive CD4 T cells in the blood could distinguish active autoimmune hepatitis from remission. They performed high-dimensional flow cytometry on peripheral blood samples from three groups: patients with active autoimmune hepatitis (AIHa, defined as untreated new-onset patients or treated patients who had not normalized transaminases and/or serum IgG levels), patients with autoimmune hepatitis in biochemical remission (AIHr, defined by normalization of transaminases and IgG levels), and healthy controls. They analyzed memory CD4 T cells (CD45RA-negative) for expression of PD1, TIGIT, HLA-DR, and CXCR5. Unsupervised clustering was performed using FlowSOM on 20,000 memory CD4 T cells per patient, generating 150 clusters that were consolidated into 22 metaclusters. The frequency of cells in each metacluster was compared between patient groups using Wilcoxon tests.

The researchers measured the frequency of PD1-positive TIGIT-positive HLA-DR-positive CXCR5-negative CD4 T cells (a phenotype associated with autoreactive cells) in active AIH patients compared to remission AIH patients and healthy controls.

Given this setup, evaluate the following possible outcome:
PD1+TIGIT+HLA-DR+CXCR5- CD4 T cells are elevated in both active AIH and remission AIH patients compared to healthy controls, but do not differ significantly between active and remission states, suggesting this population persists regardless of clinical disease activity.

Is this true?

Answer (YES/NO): NO